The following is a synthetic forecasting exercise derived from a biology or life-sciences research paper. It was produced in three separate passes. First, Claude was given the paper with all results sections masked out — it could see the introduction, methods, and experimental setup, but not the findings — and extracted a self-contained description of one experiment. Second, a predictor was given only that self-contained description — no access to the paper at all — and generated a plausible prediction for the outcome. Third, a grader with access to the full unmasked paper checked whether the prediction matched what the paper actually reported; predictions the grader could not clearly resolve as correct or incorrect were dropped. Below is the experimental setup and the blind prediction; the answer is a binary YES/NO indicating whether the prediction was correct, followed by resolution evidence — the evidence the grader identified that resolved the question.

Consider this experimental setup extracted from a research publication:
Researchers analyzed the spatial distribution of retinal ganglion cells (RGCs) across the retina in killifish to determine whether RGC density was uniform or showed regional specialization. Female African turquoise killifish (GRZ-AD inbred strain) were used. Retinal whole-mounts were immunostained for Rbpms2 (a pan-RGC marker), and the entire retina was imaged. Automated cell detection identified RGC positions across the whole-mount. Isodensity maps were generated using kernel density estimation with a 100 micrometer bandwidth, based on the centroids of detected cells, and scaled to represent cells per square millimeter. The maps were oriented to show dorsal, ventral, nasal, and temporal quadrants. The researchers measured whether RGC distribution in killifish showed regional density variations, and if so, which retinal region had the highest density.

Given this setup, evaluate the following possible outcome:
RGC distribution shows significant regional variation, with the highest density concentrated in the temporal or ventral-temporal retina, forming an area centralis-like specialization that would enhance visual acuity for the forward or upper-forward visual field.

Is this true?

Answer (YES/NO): YES